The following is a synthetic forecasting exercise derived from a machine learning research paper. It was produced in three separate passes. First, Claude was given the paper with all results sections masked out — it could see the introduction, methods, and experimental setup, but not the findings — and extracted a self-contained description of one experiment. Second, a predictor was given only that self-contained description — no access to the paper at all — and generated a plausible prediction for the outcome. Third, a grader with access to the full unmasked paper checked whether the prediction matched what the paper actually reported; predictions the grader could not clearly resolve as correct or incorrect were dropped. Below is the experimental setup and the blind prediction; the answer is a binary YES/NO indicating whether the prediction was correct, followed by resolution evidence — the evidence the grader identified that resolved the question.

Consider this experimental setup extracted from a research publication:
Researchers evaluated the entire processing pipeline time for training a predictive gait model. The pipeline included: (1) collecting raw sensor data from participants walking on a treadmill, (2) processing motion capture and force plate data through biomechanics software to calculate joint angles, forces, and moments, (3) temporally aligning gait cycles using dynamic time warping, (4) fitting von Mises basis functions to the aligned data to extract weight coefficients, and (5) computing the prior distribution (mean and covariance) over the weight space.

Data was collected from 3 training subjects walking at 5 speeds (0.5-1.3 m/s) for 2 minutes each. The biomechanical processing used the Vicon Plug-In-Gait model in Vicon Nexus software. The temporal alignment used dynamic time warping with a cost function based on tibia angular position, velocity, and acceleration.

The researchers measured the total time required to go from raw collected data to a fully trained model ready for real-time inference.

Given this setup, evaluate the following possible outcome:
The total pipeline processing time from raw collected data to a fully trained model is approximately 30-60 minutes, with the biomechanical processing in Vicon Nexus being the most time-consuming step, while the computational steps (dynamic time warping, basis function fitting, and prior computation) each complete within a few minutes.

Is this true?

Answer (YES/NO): NO